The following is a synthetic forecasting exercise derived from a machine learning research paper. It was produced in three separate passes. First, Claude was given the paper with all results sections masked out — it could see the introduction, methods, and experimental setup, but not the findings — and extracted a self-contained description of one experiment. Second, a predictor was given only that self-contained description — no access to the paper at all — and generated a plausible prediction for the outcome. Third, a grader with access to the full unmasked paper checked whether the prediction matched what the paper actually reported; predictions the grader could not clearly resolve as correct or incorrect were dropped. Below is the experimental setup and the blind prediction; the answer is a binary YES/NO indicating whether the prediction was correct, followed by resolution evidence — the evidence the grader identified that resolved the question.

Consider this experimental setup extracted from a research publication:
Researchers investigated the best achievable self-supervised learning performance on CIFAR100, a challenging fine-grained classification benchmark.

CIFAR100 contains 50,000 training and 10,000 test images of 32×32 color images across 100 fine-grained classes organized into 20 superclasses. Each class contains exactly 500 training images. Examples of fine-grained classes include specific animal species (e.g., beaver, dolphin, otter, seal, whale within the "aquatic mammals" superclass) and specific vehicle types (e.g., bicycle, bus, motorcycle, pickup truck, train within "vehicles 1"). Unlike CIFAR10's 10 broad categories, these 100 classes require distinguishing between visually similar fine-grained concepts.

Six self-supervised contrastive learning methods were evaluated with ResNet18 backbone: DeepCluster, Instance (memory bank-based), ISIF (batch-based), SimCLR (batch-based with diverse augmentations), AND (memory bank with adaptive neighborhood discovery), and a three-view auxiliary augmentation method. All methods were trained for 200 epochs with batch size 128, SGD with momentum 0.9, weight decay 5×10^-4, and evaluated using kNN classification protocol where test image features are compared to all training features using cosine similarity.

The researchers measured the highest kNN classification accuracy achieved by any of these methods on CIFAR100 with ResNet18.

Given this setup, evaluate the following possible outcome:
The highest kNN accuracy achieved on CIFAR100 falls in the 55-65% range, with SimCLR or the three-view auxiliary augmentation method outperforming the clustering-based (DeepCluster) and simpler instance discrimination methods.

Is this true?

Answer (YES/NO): YES